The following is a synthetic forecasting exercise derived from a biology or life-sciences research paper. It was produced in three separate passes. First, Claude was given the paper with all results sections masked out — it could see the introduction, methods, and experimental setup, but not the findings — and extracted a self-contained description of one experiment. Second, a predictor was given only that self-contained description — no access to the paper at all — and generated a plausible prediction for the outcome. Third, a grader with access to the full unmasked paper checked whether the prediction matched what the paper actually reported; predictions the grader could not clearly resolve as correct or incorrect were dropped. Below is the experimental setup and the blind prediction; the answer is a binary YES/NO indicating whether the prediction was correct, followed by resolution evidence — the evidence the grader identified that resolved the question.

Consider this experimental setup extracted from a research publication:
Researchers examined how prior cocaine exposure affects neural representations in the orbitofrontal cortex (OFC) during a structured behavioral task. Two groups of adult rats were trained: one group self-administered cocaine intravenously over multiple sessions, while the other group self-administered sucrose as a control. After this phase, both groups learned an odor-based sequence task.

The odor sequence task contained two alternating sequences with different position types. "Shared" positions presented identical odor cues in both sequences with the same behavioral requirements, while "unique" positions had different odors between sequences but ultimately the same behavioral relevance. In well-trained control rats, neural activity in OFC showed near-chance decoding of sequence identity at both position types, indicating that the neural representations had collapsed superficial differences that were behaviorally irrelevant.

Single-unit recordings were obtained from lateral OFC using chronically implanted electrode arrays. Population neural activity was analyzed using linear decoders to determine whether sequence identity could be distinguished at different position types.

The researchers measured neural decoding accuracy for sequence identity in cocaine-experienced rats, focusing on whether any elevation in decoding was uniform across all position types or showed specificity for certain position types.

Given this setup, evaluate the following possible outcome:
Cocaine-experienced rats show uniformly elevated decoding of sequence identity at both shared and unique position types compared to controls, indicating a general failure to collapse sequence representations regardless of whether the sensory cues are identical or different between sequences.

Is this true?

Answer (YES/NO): NO